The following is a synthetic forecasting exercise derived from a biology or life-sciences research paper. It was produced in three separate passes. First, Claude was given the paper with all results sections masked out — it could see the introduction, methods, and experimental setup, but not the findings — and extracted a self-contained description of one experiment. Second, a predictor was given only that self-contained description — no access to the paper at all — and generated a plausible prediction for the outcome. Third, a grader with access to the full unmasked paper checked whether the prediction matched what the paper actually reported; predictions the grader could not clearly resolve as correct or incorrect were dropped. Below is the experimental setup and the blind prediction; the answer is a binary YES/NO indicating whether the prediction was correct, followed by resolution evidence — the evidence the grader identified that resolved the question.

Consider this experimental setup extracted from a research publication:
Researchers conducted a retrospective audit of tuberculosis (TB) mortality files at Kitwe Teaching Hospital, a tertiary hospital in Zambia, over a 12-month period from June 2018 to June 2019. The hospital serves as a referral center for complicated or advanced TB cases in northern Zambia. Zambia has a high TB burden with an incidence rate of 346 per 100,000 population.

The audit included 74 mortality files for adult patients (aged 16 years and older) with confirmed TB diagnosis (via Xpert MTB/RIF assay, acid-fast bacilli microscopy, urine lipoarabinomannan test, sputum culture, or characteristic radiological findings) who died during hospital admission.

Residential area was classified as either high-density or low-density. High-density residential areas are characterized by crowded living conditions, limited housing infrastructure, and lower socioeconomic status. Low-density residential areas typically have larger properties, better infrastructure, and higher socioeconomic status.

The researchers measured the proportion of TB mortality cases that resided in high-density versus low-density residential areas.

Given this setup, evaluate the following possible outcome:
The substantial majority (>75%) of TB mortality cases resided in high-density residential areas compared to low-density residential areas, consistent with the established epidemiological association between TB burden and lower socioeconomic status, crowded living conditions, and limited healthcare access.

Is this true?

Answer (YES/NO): YES